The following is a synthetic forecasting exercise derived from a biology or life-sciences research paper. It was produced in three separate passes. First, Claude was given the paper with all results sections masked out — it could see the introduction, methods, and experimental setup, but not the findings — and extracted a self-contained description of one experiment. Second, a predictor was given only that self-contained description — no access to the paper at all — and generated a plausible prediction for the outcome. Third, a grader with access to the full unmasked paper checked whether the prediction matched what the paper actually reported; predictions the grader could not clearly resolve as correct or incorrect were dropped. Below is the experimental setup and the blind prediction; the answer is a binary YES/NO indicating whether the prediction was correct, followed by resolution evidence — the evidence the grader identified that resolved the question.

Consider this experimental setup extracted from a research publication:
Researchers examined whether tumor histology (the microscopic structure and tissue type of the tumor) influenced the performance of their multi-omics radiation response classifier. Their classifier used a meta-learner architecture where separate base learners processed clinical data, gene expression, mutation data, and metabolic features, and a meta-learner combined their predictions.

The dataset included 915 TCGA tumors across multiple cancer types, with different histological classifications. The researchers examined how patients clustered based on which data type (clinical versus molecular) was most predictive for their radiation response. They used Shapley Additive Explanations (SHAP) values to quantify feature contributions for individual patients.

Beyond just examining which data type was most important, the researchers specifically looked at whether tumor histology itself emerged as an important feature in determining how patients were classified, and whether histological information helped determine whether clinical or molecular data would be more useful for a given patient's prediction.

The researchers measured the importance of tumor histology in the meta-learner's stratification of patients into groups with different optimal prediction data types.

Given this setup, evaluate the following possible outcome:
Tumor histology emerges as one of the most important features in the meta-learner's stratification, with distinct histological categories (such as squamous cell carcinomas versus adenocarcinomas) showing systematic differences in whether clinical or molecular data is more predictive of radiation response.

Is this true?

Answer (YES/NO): YES